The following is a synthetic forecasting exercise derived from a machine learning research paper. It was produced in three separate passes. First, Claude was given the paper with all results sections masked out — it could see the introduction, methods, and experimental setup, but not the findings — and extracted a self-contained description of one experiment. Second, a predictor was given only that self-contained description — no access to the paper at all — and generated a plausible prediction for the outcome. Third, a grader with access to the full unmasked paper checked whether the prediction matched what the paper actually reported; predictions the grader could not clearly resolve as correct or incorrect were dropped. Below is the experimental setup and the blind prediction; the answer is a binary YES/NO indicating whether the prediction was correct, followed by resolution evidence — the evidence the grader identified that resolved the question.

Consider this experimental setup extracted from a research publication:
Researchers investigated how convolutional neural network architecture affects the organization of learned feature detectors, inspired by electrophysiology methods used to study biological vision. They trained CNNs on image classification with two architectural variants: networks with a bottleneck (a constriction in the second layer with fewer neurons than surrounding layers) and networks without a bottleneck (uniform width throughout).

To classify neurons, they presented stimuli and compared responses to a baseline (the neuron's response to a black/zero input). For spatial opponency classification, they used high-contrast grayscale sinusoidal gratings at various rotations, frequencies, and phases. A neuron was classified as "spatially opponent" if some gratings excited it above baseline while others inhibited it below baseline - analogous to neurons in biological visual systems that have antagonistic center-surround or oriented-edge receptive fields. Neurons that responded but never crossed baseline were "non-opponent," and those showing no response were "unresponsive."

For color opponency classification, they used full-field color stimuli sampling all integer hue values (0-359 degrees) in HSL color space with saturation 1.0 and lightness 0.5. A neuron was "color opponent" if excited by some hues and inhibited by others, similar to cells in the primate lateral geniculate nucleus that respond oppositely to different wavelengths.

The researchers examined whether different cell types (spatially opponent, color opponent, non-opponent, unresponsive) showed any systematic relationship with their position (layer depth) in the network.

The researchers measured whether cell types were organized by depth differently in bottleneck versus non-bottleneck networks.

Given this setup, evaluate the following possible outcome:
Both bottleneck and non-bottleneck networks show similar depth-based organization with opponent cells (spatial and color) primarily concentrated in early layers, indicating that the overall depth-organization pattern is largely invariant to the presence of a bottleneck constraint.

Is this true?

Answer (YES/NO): NO